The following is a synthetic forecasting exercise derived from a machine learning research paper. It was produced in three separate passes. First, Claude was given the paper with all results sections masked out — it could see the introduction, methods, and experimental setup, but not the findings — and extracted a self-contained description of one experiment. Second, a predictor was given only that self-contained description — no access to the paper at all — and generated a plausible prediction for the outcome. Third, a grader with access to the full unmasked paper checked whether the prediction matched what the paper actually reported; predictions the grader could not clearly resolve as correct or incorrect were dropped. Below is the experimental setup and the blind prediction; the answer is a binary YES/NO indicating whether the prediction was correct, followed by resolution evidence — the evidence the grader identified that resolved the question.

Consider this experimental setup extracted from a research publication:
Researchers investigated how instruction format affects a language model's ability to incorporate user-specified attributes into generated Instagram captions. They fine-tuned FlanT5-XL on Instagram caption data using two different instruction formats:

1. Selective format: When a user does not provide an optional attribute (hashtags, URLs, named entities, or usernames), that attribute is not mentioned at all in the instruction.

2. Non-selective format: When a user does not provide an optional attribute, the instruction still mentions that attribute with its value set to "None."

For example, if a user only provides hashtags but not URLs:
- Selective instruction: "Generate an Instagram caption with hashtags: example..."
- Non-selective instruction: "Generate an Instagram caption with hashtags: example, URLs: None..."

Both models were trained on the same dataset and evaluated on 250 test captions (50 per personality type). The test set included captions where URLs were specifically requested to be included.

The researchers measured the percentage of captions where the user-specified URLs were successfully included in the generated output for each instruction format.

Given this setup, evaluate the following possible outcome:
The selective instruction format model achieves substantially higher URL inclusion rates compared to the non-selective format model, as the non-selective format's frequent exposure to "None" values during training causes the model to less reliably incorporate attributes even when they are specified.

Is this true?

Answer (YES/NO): NO